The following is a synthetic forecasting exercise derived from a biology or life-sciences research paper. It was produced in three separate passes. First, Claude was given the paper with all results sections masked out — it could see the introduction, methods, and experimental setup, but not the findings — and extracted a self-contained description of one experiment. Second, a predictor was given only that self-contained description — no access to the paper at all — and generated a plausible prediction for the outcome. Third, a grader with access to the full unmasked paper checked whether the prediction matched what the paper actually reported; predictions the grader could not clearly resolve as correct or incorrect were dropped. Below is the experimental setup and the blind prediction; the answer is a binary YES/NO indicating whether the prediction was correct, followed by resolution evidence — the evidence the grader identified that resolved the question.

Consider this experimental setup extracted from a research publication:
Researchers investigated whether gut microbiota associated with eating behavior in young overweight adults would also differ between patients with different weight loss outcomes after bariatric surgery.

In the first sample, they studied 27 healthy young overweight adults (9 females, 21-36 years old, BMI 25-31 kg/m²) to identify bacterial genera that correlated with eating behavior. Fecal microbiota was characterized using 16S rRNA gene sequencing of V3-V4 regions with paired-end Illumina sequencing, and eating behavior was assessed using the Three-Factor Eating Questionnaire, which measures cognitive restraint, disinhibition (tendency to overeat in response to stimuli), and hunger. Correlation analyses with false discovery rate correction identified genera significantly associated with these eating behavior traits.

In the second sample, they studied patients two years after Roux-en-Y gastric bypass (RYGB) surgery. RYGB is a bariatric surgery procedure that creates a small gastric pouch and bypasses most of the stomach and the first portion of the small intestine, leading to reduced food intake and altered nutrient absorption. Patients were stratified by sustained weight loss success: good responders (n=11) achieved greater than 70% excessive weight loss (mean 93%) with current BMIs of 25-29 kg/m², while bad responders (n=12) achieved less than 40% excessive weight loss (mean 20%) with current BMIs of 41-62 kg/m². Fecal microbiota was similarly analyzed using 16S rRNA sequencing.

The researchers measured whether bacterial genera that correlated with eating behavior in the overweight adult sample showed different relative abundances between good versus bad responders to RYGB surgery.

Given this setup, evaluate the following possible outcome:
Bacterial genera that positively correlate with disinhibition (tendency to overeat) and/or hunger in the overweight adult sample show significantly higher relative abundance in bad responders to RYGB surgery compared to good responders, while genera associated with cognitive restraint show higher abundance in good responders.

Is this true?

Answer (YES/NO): NO